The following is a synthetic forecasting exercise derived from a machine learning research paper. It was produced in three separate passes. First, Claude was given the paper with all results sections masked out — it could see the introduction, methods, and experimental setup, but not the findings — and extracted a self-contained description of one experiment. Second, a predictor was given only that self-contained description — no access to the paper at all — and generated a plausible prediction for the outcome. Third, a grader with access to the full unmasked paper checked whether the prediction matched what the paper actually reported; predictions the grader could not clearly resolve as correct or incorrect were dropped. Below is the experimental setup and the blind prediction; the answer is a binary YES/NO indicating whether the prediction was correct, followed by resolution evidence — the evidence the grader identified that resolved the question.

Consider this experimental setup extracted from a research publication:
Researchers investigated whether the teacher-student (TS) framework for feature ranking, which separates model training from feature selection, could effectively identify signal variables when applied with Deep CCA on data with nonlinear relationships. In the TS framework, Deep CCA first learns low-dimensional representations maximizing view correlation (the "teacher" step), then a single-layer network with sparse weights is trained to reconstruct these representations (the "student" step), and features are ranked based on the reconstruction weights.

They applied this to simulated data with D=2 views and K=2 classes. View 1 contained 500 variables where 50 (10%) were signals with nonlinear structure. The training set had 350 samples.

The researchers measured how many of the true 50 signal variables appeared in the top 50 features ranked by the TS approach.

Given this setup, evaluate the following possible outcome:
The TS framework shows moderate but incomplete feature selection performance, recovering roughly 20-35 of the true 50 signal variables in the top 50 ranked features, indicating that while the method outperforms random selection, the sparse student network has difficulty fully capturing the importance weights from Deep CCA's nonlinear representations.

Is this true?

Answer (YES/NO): NO